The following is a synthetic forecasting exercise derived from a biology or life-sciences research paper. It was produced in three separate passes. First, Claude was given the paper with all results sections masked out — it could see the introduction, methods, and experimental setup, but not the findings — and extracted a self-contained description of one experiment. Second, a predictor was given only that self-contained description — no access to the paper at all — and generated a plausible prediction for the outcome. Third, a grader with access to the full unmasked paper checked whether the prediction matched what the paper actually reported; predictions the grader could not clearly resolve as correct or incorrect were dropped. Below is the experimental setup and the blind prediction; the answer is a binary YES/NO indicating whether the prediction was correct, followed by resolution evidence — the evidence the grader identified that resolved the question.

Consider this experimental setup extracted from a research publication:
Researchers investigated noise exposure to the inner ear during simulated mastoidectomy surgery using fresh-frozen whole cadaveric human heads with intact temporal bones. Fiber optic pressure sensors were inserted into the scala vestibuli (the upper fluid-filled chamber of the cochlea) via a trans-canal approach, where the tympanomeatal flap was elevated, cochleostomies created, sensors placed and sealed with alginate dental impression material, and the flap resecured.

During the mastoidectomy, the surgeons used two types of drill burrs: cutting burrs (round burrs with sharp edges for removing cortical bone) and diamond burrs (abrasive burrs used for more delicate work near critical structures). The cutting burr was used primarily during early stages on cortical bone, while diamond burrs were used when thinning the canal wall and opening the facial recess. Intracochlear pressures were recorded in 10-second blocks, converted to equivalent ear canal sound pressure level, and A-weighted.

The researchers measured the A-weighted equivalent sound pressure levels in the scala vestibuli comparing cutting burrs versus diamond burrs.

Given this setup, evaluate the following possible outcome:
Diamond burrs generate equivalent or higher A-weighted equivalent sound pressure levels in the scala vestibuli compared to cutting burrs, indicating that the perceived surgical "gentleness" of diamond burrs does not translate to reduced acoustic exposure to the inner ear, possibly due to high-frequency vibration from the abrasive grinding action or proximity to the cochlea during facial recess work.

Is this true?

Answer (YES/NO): NO